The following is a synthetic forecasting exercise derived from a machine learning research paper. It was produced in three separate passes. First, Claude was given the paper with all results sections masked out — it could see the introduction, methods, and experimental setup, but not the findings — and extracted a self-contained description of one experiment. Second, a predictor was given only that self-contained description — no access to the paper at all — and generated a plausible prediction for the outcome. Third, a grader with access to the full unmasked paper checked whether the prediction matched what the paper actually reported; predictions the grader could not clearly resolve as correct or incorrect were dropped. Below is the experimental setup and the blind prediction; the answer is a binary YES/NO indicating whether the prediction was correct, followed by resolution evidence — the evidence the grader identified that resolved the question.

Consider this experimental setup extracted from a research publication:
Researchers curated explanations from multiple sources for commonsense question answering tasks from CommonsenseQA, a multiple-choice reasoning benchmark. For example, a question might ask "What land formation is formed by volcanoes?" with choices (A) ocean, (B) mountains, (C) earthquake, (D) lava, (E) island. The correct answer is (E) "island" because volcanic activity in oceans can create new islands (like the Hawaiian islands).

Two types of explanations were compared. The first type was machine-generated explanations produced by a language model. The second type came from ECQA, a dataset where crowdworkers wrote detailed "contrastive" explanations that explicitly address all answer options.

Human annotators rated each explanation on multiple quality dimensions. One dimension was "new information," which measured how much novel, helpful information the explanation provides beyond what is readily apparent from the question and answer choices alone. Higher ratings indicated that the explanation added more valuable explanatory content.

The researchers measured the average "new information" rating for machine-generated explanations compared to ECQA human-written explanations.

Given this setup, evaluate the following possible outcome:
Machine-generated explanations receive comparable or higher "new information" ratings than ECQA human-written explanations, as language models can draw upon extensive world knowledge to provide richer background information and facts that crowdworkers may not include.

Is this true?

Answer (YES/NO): NO